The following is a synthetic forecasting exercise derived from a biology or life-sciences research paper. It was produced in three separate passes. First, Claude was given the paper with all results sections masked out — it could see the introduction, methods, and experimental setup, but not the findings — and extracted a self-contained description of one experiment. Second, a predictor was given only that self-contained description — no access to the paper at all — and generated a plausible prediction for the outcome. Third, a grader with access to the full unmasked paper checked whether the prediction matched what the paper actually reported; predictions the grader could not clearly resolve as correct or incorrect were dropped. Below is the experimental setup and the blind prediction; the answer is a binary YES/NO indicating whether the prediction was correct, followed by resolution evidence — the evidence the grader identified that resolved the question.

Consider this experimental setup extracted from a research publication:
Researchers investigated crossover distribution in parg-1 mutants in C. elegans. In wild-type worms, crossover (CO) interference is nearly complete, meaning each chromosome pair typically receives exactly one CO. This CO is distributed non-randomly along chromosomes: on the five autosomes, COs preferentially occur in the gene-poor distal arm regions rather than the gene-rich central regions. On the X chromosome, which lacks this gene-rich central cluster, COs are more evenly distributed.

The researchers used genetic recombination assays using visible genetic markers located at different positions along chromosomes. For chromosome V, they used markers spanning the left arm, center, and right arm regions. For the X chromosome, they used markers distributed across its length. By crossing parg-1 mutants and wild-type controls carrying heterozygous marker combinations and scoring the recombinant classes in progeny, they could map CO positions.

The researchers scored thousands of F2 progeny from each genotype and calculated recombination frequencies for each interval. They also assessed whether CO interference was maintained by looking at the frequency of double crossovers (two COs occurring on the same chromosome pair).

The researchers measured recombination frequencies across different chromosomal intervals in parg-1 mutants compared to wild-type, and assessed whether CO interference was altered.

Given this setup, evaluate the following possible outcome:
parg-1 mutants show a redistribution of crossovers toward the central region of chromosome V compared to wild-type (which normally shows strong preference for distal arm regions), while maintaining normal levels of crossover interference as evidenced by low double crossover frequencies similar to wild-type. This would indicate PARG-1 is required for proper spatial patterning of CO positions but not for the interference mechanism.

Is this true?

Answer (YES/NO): NO